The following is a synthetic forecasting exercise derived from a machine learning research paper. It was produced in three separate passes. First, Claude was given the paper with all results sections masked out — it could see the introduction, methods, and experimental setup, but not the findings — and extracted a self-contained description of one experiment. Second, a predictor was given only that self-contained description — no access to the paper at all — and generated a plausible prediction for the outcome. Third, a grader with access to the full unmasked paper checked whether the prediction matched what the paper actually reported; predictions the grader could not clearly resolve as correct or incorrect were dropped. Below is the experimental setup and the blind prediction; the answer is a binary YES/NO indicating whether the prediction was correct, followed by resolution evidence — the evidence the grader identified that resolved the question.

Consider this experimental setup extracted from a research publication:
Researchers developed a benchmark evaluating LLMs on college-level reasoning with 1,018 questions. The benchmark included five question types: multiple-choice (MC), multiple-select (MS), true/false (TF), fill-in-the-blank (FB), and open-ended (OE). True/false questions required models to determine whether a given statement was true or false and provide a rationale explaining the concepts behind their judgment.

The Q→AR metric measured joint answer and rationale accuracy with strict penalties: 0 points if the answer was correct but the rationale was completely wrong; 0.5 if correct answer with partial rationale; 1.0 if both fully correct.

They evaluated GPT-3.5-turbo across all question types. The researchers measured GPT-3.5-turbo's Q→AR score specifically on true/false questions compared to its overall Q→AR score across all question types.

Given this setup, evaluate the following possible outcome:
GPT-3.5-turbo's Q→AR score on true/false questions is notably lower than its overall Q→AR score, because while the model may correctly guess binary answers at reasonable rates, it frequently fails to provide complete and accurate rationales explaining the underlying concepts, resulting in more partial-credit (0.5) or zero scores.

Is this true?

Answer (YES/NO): NO